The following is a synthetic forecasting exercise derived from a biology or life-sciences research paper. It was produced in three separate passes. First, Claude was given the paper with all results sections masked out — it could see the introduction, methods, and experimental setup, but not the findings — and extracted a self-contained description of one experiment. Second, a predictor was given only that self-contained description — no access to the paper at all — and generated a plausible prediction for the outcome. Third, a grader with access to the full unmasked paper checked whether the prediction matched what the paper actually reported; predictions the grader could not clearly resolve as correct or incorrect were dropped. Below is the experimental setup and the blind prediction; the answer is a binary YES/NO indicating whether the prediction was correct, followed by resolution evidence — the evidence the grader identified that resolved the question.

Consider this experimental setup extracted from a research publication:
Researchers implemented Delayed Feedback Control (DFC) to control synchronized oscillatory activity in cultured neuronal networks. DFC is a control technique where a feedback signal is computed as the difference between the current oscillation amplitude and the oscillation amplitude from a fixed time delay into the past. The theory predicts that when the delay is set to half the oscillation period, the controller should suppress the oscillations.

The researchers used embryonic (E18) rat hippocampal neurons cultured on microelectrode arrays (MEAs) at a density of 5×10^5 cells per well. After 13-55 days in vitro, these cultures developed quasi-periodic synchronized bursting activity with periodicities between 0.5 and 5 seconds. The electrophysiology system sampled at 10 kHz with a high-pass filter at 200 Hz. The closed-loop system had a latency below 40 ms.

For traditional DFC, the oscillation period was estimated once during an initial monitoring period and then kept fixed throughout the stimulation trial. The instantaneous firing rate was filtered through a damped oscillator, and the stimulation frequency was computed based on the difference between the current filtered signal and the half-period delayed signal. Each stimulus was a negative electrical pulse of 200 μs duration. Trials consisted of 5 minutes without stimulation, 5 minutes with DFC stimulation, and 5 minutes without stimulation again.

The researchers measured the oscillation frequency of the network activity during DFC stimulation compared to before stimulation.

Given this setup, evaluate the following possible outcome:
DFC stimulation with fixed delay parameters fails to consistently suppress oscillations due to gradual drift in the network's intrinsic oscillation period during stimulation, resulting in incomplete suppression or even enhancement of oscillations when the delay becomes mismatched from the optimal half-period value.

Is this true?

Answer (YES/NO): NO